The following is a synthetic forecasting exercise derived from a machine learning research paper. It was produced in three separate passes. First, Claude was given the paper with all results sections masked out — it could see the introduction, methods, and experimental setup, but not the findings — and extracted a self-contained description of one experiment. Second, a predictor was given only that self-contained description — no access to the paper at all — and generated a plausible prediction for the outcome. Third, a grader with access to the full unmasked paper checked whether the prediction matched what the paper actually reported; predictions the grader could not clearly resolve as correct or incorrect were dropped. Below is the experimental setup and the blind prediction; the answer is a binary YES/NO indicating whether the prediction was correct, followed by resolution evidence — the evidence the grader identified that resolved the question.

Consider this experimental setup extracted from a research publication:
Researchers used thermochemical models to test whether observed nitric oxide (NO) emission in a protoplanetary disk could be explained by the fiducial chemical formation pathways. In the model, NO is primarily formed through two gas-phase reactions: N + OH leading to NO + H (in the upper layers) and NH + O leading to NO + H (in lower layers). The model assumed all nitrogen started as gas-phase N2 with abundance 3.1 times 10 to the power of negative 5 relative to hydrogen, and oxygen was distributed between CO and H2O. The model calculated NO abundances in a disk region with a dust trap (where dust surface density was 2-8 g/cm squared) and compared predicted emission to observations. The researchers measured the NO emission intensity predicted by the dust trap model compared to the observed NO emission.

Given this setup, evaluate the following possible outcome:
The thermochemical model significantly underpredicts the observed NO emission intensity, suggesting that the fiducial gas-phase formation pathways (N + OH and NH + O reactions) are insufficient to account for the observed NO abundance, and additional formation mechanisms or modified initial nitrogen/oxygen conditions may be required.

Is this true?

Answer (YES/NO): YES